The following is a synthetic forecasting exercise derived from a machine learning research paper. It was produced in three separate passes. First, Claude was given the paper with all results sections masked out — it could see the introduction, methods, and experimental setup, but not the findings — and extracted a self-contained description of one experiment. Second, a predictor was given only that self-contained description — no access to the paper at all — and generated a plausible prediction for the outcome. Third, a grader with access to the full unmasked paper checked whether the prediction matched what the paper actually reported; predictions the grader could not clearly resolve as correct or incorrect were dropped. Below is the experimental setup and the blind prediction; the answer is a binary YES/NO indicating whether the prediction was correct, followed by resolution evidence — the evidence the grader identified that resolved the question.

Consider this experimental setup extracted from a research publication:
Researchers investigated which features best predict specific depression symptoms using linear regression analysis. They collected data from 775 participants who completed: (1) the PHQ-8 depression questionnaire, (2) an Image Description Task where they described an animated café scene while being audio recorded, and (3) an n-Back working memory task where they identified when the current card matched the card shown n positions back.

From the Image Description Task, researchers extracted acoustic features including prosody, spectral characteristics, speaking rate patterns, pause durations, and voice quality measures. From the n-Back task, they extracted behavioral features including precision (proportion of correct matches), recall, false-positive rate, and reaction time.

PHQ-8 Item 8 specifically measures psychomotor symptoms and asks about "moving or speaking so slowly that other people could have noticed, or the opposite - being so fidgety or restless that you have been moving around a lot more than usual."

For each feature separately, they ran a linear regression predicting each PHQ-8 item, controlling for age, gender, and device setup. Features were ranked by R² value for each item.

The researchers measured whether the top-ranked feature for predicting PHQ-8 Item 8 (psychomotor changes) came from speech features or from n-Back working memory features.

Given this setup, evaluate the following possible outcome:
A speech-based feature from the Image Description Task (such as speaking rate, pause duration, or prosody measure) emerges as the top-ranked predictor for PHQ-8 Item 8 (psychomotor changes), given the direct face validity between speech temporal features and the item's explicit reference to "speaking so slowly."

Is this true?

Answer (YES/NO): NO